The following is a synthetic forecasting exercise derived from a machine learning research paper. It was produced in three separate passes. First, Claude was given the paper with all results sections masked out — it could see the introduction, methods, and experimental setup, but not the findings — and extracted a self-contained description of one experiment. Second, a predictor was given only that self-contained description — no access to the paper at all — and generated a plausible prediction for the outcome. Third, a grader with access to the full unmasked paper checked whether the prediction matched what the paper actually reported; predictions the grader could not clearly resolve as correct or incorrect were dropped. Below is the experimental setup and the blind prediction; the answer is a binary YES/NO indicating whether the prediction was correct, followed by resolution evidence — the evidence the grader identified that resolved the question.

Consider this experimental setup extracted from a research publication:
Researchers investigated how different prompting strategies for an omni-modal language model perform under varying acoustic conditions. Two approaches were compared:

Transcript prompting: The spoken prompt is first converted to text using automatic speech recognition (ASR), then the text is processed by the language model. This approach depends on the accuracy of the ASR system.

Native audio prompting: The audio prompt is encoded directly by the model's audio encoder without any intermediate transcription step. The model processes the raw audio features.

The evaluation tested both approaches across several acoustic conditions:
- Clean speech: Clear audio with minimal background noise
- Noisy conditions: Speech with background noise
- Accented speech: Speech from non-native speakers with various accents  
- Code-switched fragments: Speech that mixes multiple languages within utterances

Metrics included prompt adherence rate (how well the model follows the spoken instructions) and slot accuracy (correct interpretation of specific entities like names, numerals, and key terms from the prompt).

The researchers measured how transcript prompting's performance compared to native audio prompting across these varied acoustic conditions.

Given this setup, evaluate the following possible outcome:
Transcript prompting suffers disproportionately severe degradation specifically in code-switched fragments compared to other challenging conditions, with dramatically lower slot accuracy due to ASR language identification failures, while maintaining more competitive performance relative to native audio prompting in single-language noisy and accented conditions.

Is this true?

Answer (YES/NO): NO